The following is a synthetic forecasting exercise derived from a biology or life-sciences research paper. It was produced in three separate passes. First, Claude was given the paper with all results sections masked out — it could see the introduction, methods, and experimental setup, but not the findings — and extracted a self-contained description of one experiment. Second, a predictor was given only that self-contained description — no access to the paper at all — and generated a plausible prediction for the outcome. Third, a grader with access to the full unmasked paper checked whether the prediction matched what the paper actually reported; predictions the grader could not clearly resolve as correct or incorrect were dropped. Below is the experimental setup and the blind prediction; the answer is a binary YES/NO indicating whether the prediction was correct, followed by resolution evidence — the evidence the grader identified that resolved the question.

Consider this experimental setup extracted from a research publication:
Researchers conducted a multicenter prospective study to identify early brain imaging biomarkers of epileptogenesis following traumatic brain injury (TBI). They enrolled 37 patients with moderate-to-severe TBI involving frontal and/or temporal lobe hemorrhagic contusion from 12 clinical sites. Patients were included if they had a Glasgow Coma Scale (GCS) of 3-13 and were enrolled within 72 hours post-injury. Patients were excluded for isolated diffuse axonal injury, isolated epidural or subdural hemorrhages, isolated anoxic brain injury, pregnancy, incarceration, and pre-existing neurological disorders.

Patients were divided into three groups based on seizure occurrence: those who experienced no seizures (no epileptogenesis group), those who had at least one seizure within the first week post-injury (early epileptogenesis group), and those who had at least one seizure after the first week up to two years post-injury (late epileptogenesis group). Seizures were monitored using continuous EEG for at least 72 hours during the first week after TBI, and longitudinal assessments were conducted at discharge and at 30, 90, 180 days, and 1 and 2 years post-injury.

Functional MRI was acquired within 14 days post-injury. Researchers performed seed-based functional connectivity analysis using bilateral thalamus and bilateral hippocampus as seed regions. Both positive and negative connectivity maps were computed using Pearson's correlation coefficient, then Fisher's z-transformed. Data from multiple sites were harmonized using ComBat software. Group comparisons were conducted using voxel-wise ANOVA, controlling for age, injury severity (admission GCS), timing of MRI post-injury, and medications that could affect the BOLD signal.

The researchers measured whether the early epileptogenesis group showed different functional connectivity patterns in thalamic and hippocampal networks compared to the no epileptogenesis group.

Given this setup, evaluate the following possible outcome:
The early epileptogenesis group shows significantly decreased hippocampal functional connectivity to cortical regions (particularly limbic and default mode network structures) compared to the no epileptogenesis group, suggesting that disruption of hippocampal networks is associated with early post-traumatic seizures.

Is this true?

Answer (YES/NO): NO